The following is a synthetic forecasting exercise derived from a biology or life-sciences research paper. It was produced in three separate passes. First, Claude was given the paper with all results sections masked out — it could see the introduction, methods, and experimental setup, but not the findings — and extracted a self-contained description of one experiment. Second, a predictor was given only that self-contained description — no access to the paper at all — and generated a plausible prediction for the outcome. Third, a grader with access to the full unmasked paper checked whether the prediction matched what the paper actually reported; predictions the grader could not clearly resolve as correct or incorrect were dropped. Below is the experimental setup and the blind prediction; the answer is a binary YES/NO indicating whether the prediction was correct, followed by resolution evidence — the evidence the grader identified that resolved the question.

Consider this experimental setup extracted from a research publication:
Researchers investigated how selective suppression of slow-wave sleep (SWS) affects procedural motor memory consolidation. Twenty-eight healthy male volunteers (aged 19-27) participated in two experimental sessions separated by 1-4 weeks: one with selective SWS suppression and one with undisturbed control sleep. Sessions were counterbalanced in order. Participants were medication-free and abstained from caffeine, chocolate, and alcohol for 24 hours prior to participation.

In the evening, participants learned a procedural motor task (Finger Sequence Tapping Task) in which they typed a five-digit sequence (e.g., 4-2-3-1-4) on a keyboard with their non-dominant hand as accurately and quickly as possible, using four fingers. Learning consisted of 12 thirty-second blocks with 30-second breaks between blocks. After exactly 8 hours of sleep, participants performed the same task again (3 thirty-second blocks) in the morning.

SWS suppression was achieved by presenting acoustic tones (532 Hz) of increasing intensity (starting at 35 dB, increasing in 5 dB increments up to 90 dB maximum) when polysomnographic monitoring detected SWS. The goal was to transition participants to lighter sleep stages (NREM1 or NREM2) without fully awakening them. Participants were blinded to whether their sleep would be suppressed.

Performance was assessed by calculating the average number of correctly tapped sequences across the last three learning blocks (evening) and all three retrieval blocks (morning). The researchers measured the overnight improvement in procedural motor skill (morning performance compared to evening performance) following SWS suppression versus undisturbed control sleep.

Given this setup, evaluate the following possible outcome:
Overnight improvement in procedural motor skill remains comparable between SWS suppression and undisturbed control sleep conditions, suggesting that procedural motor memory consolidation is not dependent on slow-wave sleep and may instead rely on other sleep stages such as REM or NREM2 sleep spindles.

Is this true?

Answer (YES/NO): NO